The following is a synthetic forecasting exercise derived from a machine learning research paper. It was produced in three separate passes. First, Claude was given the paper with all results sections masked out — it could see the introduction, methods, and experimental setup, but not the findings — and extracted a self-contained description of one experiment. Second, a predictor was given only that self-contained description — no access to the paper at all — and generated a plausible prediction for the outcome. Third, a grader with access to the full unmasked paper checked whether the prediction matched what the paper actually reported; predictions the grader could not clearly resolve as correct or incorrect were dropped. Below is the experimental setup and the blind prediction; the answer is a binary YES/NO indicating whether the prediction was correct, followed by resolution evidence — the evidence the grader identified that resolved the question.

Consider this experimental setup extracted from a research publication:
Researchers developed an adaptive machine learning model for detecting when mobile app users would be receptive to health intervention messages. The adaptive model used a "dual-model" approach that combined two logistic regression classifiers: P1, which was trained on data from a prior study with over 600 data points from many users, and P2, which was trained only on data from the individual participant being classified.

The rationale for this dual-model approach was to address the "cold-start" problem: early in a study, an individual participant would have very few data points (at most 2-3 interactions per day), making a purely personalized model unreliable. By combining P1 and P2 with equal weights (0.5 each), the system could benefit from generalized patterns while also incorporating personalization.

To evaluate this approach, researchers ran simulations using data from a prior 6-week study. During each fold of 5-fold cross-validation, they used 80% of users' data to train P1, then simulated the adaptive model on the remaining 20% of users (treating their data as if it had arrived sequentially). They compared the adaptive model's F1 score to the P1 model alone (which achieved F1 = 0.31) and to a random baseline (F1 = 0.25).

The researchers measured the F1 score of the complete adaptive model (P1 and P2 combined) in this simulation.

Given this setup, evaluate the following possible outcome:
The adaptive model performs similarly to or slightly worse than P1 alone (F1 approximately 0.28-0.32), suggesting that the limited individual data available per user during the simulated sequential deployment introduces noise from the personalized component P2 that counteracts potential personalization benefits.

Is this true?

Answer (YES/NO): NO